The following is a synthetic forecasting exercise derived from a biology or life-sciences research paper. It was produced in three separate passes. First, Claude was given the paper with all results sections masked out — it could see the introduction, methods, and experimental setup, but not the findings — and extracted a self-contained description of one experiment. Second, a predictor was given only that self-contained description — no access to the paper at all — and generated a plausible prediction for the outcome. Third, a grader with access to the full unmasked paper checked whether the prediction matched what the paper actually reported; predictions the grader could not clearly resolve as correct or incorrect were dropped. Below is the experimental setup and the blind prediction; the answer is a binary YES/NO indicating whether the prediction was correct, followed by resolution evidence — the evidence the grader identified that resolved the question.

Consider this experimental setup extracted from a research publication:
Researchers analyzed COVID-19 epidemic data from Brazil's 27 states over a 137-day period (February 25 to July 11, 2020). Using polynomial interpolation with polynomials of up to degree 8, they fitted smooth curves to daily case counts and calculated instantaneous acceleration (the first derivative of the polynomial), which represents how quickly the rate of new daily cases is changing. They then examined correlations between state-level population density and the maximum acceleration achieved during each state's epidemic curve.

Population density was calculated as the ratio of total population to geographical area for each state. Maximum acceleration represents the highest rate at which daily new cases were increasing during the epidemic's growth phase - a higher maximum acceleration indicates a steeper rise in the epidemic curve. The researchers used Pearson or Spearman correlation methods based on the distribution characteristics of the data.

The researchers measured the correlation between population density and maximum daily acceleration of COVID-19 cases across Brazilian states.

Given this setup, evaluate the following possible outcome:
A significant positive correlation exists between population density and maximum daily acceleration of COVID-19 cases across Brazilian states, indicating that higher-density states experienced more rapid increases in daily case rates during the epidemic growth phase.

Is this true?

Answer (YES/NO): YES